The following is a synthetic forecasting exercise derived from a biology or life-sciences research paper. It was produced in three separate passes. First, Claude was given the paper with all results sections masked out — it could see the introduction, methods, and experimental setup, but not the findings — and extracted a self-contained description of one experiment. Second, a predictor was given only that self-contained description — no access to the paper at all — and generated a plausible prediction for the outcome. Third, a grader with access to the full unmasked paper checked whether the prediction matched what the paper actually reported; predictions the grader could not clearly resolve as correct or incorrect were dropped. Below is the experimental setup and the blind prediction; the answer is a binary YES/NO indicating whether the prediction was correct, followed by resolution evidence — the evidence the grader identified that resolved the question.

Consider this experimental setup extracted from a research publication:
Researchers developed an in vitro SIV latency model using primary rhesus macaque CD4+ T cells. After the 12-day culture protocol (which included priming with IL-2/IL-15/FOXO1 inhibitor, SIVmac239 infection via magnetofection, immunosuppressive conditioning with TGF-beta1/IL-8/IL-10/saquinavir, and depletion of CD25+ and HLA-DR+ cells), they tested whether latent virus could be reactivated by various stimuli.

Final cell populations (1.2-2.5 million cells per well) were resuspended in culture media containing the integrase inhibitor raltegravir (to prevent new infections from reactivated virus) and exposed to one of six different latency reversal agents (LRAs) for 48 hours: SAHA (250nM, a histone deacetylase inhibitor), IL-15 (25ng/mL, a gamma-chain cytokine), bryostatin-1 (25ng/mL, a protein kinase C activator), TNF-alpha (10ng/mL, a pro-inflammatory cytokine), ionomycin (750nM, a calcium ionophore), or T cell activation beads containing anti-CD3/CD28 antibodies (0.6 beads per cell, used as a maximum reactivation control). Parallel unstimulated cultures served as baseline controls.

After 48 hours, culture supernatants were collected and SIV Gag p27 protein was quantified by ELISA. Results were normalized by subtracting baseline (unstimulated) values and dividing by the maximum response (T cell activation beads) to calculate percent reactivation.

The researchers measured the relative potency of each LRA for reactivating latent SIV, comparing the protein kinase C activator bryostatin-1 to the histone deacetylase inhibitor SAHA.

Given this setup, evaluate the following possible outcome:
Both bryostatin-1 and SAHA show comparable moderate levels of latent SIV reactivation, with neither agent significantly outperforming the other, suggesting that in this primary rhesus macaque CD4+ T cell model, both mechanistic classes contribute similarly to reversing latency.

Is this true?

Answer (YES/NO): NO